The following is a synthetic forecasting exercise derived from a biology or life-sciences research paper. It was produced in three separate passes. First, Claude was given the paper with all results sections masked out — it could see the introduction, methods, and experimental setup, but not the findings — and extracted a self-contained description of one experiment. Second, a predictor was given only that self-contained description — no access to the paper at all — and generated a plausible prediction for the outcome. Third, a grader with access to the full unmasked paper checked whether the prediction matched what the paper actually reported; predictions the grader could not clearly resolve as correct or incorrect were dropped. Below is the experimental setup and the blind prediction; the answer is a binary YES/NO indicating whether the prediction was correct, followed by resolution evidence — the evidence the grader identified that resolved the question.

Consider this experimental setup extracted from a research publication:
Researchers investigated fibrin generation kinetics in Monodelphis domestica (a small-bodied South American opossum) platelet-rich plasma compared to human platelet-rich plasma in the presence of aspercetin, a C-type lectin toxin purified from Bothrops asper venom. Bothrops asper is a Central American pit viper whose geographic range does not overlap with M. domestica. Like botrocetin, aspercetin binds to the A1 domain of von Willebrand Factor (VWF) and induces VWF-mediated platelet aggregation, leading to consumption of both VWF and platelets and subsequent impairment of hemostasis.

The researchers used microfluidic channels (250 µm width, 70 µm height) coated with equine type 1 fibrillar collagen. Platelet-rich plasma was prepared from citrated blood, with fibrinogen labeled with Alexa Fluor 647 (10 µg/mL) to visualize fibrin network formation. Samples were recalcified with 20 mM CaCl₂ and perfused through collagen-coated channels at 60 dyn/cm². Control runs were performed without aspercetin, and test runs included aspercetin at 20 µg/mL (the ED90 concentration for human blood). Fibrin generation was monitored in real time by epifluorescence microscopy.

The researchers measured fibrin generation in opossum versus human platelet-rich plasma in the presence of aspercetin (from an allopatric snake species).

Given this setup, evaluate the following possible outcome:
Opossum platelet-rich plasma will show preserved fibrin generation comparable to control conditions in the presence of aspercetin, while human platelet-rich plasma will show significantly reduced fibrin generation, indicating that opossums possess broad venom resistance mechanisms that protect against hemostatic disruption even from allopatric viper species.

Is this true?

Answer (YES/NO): NO